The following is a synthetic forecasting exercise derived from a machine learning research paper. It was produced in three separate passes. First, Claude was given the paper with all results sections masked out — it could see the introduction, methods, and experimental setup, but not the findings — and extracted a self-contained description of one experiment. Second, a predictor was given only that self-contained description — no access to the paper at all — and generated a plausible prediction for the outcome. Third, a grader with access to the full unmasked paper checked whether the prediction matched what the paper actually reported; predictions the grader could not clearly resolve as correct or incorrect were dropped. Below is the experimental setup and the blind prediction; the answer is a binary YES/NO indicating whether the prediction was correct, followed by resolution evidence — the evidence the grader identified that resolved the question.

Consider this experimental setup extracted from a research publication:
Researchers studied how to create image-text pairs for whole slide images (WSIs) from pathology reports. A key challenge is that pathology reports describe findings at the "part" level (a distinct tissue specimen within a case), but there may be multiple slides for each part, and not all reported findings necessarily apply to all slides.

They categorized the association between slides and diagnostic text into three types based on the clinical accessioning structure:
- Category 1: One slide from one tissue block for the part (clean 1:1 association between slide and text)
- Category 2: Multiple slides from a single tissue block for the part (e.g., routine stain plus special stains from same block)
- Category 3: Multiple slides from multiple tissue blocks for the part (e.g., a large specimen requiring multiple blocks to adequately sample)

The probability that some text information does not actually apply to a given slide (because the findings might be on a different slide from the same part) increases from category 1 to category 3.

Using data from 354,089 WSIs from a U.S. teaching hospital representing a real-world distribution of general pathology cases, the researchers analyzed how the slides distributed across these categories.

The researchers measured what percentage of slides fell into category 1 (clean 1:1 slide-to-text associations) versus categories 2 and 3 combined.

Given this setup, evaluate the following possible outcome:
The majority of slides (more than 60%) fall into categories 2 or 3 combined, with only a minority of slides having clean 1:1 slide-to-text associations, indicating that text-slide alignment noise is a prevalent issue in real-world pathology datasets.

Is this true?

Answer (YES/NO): YES